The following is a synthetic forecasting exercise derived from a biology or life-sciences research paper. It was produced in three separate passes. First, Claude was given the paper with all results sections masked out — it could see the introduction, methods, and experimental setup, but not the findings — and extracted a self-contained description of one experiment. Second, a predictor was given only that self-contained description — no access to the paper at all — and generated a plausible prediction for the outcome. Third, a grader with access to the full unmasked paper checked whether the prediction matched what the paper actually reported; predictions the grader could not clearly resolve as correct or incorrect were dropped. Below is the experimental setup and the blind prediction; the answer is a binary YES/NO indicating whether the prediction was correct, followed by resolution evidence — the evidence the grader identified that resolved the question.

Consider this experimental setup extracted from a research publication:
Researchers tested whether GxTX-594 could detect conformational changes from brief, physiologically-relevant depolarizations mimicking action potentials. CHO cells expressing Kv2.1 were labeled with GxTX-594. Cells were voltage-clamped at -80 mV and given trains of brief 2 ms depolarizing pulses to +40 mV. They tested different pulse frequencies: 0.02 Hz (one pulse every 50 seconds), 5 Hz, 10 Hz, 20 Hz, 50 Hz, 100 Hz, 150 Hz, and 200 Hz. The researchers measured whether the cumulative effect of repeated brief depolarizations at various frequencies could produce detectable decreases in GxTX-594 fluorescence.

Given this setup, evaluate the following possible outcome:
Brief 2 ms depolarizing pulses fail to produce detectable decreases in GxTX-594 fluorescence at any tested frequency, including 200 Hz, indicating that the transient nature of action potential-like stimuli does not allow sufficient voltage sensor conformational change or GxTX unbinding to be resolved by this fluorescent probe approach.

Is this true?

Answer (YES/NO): NO